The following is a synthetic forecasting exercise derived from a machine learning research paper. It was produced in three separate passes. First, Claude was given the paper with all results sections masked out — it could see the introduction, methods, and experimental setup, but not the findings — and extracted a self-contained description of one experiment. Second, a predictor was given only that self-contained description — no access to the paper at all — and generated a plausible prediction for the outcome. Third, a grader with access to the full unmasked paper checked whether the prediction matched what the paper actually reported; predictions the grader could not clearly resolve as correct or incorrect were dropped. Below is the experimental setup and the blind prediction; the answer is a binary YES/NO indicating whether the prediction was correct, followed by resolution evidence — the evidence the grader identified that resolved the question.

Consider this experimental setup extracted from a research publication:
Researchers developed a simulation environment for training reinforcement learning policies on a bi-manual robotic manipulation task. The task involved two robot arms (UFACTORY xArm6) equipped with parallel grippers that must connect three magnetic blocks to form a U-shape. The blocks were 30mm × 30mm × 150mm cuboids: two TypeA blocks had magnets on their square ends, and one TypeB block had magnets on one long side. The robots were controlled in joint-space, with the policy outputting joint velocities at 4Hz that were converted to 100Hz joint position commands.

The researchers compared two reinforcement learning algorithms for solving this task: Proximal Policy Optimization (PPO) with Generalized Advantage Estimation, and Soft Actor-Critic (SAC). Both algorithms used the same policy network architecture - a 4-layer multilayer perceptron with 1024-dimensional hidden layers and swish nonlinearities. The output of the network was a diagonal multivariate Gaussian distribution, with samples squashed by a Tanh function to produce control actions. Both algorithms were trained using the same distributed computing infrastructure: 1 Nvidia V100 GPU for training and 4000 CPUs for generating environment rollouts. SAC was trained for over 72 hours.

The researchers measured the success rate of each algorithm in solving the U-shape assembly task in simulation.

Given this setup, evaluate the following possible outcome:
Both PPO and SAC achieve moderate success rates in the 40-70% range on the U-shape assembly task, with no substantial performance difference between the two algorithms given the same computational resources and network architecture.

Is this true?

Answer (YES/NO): NO